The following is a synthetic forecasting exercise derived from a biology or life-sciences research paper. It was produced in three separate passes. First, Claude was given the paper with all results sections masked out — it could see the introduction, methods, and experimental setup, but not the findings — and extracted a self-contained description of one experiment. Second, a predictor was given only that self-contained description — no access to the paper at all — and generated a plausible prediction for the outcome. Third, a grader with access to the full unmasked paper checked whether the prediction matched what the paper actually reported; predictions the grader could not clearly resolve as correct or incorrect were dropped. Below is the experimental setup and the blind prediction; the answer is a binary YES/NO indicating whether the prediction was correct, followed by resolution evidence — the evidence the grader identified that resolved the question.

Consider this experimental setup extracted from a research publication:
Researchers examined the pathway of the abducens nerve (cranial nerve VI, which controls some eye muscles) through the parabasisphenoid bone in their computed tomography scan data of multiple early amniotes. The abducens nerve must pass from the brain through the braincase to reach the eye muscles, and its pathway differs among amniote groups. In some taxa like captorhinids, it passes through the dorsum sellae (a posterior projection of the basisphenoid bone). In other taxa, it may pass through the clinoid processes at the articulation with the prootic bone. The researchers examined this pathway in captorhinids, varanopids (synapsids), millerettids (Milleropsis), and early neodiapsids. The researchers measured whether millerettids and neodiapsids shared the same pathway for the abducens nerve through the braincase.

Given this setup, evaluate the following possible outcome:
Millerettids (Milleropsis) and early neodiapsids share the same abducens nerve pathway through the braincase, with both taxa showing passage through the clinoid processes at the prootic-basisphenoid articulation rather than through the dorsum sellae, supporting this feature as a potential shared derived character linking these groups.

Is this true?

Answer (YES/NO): YES